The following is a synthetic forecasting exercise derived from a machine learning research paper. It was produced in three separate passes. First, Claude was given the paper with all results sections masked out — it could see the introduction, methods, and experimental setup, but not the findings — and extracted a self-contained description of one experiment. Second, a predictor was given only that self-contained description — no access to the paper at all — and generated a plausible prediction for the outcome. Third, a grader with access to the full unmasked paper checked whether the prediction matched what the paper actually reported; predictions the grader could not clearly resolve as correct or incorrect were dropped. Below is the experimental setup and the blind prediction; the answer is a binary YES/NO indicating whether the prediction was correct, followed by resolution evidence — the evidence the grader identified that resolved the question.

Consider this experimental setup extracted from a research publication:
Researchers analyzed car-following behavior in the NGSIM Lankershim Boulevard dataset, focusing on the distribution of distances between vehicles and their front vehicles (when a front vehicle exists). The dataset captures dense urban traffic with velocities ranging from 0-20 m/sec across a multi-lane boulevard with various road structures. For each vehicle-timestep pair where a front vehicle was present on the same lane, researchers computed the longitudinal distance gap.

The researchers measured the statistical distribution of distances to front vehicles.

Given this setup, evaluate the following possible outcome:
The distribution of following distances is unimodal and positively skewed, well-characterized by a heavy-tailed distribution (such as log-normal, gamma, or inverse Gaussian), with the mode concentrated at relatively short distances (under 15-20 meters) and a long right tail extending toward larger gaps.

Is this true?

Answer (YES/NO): YES